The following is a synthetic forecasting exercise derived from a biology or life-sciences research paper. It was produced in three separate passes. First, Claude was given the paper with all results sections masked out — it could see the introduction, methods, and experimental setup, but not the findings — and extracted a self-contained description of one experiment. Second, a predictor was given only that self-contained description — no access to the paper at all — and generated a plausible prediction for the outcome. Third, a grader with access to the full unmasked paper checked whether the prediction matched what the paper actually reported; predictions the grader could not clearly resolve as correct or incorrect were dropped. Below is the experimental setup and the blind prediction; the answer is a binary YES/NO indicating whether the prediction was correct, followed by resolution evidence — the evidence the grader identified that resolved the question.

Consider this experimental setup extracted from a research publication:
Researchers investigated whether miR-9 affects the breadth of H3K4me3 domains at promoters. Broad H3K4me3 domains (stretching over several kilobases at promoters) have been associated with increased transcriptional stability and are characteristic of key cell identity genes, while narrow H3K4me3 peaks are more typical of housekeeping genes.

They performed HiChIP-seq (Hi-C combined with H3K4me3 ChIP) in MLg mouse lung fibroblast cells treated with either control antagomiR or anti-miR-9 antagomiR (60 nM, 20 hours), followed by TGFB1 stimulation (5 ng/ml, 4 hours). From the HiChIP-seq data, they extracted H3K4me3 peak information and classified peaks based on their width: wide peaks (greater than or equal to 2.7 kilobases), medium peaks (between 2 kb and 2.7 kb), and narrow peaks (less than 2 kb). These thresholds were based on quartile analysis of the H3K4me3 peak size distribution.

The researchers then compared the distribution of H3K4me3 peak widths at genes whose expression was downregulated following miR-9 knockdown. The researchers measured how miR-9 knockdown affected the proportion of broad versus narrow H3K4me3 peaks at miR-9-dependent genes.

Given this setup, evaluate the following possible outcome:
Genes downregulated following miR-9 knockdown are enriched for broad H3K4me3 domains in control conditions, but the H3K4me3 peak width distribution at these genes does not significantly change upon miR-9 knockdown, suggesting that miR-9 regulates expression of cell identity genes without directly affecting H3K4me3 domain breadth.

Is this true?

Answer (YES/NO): NO